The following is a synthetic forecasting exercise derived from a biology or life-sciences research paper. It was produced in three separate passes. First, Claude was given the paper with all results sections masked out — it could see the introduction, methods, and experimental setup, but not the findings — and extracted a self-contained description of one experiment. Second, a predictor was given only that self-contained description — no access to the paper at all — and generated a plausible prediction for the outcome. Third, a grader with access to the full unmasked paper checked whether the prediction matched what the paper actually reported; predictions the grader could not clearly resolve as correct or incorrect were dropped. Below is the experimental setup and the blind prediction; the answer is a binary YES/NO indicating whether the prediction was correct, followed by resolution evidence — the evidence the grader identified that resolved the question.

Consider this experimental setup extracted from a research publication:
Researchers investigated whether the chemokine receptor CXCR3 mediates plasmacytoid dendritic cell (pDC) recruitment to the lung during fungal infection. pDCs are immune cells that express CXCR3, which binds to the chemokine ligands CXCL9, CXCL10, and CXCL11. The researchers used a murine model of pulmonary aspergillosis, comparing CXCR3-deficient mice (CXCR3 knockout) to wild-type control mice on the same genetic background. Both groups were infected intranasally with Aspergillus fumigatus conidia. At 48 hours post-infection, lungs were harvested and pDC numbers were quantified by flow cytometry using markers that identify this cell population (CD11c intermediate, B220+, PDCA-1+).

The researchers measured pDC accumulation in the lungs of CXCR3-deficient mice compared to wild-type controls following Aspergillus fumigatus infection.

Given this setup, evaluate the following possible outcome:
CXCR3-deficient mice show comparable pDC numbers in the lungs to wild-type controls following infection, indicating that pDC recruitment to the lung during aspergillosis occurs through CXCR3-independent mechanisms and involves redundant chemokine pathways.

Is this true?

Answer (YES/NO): NO